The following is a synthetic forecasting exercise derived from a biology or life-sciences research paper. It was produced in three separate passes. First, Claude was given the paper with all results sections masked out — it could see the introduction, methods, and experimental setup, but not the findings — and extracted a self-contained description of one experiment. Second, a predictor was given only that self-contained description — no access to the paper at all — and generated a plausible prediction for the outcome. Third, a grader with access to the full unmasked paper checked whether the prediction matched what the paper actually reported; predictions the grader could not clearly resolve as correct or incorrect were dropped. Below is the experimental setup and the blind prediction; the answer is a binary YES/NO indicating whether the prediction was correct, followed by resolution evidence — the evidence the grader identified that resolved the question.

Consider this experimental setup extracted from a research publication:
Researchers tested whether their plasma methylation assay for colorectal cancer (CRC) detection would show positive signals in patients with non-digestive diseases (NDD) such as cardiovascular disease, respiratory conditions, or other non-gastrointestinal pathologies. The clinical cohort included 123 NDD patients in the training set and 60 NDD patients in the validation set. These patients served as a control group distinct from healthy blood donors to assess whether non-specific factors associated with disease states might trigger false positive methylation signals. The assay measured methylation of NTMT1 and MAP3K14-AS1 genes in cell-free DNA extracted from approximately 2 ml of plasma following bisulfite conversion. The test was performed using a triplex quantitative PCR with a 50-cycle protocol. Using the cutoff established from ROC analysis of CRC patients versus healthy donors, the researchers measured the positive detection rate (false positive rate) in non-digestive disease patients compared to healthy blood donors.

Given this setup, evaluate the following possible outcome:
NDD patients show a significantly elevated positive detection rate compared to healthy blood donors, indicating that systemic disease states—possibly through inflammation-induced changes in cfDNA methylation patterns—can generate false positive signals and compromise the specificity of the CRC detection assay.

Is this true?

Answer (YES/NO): NO